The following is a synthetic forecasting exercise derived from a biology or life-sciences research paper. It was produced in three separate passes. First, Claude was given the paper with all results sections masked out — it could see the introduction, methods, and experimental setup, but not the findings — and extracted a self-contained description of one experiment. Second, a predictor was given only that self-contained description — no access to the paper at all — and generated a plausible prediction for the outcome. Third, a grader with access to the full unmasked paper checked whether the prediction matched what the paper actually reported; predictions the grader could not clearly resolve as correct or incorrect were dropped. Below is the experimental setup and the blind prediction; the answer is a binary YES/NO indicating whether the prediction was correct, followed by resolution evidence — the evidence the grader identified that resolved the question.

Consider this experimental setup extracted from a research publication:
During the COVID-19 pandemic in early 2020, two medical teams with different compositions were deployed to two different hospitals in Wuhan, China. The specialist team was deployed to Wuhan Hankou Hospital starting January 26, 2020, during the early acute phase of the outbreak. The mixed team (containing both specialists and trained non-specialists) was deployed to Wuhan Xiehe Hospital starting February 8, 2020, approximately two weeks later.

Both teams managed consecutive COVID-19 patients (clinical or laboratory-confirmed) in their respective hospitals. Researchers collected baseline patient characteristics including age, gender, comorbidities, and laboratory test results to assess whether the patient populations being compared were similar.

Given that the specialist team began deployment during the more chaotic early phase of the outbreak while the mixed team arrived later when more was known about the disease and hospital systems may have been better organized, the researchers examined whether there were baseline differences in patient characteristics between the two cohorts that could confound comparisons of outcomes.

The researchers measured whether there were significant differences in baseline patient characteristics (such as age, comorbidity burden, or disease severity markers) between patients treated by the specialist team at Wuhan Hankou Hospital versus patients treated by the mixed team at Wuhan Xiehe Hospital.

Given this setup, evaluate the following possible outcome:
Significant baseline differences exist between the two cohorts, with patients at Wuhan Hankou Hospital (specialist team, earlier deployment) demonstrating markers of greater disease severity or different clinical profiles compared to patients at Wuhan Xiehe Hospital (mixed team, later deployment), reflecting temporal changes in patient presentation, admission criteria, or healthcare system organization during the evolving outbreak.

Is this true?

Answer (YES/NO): NO